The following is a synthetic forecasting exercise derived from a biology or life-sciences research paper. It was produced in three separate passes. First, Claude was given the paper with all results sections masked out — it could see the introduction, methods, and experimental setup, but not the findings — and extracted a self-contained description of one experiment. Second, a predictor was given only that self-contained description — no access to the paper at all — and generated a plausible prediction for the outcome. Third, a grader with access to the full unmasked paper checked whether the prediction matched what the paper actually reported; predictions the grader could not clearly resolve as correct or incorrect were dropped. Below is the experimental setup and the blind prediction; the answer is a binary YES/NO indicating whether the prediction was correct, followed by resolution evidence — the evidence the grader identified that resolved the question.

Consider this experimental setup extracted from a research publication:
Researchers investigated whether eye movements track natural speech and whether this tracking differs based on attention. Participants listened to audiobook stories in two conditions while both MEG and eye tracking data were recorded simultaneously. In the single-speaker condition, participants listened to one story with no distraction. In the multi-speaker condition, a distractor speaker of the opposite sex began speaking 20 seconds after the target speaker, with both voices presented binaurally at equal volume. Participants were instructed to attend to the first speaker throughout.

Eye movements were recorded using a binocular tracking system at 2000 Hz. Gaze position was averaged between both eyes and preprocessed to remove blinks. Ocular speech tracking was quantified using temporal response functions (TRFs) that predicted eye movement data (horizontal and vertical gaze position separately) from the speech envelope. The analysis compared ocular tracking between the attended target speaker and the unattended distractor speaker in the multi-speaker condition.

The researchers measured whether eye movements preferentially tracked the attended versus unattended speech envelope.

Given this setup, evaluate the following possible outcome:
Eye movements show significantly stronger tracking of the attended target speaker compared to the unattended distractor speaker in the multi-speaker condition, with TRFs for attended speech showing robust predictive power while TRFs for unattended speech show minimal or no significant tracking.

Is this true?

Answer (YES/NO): YES